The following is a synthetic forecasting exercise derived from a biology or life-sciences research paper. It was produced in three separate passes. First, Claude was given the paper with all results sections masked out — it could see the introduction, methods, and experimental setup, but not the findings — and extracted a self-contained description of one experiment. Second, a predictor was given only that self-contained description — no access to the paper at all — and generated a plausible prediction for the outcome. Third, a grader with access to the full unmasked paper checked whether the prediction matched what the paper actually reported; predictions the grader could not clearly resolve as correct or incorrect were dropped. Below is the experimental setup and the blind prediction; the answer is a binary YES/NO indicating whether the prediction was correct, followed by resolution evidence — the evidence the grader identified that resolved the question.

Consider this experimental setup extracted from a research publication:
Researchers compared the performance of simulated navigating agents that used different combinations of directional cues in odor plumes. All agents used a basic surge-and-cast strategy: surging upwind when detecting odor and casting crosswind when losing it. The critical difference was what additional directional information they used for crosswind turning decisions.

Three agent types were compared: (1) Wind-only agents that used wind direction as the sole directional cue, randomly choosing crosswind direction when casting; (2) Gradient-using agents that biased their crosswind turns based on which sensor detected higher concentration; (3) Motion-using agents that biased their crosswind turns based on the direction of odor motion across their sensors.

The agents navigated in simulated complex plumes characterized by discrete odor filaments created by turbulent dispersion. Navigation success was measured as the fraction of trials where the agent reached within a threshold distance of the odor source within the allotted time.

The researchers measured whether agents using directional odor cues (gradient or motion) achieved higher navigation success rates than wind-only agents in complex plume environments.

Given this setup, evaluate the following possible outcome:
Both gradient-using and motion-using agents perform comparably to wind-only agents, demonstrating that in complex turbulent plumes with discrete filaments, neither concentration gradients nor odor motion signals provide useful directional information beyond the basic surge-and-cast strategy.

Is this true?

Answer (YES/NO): NO